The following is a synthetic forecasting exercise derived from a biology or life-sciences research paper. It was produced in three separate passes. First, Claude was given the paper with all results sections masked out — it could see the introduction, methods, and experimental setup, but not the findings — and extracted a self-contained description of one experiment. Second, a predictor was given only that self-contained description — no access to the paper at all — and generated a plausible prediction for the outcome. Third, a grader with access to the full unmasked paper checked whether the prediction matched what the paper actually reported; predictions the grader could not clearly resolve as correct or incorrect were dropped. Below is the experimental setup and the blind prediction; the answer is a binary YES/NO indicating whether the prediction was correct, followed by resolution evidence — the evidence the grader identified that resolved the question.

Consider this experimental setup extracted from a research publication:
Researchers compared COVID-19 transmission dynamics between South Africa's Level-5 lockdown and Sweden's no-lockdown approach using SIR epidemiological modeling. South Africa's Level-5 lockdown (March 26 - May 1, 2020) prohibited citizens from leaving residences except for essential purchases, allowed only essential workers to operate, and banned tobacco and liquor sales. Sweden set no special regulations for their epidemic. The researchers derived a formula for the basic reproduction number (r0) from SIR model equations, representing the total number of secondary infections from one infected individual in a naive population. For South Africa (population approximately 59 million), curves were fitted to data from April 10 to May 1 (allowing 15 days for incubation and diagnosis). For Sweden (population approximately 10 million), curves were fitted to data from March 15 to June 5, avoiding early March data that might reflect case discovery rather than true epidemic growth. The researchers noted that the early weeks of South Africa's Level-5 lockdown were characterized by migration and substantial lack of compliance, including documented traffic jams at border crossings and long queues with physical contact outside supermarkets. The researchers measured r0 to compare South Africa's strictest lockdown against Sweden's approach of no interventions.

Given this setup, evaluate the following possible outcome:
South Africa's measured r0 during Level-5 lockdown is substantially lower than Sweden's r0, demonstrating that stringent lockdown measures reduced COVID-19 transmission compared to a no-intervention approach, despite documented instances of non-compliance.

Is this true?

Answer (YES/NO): NO